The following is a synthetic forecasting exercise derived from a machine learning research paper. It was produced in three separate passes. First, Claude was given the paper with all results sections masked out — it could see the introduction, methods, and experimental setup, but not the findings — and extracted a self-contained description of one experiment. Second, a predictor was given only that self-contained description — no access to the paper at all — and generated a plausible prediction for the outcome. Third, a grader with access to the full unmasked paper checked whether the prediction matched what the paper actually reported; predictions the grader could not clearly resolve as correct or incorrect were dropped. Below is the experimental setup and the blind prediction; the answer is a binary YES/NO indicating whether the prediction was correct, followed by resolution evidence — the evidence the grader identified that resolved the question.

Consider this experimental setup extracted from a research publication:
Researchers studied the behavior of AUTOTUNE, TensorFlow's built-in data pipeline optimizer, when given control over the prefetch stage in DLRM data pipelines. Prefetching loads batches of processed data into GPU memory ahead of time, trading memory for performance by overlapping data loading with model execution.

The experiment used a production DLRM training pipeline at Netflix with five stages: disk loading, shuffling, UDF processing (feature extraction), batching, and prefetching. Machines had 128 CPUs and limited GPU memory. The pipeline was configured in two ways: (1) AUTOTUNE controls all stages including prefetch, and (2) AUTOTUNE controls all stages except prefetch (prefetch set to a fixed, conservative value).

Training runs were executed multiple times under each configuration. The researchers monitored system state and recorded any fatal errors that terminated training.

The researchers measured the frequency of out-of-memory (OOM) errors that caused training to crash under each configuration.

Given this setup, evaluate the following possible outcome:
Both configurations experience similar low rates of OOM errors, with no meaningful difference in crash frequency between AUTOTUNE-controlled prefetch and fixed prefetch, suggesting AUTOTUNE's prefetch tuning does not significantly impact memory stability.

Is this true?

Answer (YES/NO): NO